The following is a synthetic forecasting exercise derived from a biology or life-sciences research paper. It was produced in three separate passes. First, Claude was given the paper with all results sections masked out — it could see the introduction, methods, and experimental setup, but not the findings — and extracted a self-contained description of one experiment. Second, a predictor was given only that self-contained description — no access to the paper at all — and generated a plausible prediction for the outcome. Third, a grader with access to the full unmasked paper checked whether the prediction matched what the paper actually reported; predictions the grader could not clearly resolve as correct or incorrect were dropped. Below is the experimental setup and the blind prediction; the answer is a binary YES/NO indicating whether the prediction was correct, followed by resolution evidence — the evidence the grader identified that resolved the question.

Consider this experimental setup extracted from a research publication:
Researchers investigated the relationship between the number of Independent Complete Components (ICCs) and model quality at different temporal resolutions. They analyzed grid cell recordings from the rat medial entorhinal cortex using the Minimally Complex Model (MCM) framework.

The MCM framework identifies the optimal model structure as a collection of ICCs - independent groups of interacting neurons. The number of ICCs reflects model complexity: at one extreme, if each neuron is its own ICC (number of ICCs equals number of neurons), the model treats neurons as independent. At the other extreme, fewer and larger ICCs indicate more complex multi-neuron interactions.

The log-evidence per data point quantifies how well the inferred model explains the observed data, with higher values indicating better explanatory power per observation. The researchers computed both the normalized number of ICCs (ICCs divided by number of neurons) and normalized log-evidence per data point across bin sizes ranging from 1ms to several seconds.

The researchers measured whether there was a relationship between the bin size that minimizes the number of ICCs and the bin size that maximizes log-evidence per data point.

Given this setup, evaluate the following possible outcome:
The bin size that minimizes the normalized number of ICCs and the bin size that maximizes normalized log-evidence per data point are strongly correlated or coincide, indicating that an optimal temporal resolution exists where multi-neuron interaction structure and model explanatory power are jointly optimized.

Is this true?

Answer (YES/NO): YES